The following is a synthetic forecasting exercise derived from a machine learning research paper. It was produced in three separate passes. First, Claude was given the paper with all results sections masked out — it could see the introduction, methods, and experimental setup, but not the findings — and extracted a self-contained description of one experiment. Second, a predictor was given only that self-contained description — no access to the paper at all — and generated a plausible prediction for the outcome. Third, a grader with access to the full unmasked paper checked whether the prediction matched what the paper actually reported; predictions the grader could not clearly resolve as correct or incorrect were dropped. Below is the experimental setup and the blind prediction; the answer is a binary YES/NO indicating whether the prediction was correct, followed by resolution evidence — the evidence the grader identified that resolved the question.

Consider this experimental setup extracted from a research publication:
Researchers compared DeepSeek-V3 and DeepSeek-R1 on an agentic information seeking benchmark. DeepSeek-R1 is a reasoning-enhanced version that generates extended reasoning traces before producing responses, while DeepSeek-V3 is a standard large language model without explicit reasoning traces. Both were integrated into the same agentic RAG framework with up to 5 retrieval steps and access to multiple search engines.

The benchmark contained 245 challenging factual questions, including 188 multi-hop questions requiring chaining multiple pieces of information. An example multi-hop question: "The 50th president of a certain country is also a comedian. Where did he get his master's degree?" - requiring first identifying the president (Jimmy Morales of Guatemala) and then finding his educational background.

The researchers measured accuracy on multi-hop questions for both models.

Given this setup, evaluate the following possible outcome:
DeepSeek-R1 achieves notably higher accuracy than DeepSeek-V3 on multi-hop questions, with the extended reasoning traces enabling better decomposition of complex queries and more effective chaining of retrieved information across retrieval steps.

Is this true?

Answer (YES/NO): YES